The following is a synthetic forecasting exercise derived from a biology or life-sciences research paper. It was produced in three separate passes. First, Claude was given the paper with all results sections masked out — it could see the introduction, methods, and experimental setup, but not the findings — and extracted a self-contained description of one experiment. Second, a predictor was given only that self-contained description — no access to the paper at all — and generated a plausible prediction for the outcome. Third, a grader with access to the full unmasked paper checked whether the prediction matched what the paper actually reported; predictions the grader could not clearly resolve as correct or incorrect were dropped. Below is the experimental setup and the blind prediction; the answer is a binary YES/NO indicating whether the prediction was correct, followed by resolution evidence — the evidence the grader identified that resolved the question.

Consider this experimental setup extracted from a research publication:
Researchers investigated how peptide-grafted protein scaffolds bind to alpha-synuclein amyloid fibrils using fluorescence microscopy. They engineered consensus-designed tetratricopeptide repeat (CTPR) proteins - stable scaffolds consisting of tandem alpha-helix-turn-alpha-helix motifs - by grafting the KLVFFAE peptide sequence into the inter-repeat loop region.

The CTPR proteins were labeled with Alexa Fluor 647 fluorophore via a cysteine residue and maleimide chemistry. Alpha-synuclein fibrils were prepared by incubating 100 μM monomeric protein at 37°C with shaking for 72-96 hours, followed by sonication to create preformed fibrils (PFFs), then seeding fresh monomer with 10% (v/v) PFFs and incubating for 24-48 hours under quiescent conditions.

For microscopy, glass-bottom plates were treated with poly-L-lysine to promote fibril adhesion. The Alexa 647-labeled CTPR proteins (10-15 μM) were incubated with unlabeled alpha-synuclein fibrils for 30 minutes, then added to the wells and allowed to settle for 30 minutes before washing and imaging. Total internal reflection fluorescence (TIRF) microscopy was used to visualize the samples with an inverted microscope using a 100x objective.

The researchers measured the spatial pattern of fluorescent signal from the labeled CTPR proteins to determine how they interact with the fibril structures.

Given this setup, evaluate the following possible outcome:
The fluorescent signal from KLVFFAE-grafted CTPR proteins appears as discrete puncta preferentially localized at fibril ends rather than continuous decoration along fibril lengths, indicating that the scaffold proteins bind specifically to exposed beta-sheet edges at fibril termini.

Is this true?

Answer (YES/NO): NO